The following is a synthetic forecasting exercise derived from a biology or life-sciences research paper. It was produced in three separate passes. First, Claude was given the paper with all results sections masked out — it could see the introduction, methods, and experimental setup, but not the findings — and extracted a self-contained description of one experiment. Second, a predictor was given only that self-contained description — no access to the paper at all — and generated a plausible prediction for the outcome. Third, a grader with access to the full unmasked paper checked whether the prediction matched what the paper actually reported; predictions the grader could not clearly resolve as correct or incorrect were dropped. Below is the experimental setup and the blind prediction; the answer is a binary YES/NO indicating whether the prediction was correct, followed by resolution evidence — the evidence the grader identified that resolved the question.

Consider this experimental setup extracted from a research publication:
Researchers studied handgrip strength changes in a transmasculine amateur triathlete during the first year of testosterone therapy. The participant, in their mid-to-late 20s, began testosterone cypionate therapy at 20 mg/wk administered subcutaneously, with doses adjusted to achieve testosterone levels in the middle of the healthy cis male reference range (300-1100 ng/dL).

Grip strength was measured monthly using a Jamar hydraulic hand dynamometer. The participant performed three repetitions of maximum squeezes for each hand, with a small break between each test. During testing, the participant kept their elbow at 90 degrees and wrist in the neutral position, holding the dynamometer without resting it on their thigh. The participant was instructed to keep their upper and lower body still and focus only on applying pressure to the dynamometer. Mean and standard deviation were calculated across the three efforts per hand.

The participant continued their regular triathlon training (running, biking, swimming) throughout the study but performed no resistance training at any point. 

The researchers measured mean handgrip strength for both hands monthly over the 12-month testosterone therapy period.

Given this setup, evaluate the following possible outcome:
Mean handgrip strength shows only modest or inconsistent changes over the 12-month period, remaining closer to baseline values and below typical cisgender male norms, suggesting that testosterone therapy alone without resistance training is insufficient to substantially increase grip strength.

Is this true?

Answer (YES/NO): NO